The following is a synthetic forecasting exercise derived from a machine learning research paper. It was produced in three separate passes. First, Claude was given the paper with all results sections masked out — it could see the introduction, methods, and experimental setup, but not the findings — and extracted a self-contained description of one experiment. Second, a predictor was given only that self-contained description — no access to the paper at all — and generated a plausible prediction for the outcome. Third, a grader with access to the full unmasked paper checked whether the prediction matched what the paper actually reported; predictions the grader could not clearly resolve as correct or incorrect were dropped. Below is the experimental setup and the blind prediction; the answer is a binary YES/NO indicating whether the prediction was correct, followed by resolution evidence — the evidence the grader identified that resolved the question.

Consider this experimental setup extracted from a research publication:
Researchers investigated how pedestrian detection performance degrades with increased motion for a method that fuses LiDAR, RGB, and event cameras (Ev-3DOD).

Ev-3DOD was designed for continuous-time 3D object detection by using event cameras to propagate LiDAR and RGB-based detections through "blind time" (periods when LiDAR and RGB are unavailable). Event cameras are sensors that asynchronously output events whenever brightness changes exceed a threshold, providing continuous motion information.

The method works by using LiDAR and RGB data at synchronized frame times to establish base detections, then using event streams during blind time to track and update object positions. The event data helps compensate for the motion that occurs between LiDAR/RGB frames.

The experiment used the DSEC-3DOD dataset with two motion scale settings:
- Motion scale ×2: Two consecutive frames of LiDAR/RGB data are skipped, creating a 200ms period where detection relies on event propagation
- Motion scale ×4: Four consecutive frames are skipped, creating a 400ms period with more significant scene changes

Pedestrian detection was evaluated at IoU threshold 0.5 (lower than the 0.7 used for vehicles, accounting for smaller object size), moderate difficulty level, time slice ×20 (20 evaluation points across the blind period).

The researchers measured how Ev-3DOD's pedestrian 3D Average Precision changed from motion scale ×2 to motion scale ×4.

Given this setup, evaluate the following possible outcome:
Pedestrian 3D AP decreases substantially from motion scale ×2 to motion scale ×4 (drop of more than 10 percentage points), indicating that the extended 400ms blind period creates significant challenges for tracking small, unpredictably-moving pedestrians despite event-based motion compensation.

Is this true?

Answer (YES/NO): NO